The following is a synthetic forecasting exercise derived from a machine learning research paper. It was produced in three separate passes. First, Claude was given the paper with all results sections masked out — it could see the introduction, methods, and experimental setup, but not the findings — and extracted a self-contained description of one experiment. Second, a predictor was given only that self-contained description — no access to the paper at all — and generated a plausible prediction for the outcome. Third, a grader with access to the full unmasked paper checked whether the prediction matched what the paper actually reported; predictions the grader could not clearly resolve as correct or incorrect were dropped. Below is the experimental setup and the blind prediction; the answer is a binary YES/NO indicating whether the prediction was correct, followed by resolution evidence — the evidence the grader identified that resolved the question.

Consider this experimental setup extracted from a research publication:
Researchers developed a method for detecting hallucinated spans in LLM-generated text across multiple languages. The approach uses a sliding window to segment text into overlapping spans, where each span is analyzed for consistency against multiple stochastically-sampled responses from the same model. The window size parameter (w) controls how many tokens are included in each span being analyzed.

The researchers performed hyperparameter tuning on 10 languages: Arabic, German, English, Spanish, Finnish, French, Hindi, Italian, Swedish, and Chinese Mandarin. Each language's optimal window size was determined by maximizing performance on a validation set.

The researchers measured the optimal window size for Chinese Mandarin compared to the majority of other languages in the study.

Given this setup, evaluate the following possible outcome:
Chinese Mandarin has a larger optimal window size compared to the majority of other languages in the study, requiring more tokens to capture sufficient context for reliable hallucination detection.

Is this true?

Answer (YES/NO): YES